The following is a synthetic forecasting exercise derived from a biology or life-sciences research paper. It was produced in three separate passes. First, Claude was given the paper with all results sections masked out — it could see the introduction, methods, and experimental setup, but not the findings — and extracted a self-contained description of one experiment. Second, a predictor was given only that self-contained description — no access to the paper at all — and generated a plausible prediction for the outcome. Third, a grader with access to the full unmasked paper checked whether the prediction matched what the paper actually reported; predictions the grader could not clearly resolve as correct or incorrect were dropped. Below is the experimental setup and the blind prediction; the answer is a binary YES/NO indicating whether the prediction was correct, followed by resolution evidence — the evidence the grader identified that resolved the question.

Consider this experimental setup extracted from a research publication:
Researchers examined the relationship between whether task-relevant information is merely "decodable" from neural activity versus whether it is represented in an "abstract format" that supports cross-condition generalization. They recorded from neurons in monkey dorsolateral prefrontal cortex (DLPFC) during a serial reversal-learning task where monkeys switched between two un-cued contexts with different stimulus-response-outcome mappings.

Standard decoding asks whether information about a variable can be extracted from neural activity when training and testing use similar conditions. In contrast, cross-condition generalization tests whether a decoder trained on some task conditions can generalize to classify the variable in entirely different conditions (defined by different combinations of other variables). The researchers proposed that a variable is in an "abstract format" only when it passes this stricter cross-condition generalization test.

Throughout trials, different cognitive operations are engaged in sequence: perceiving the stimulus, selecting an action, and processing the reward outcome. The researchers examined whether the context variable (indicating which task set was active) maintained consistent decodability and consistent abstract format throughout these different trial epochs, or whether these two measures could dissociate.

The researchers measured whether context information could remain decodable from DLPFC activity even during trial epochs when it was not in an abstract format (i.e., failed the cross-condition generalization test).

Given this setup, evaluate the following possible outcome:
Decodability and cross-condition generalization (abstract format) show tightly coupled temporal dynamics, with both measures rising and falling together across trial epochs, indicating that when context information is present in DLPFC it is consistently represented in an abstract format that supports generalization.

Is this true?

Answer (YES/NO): NO